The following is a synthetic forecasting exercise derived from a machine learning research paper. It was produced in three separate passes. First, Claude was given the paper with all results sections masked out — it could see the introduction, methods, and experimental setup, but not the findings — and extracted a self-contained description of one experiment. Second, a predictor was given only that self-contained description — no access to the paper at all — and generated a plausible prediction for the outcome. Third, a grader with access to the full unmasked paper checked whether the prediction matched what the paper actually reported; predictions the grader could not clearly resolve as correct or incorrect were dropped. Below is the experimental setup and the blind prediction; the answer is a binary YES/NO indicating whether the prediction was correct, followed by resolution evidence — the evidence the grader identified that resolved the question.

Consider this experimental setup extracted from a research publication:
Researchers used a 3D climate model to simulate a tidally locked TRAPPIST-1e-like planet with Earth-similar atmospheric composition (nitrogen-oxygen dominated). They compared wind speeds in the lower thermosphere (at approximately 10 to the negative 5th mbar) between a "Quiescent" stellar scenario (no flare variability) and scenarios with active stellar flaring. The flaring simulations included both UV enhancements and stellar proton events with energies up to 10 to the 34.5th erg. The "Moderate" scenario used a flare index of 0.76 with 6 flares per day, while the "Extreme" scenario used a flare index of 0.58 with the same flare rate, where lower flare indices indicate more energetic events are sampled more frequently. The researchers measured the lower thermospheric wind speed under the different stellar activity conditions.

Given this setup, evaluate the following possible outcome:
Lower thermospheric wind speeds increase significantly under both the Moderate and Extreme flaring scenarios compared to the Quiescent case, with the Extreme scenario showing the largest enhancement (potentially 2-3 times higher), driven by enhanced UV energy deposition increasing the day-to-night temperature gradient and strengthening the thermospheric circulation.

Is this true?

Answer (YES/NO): NO